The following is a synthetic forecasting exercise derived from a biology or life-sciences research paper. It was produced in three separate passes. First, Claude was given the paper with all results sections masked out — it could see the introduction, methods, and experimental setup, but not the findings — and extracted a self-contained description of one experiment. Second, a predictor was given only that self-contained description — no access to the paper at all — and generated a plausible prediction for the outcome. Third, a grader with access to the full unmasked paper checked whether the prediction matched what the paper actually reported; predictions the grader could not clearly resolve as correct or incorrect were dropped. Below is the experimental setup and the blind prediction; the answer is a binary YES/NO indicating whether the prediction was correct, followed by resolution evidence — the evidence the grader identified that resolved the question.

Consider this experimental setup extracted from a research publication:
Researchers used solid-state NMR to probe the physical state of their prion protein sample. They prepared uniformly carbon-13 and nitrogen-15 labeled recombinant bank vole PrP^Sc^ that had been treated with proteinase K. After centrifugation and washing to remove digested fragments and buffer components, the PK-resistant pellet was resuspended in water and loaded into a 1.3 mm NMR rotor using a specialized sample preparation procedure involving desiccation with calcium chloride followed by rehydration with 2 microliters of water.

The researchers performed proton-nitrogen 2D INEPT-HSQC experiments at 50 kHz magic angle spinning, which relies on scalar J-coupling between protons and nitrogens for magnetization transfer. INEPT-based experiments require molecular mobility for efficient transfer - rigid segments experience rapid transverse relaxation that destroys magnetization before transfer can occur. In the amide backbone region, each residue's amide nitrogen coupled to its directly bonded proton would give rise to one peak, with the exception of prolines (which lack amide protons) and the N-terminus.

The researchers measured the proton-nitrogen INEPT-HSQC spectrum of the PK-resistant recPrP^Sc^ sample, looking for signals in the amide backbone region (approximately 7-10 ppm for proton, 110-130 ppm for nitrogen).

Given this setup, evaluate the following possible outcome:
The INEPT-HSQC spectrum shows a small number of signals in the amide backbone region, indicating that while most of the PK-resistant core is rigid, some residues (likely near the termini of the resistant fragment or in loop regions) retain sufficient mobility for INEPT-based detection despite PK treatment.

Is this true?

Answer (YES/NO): YES